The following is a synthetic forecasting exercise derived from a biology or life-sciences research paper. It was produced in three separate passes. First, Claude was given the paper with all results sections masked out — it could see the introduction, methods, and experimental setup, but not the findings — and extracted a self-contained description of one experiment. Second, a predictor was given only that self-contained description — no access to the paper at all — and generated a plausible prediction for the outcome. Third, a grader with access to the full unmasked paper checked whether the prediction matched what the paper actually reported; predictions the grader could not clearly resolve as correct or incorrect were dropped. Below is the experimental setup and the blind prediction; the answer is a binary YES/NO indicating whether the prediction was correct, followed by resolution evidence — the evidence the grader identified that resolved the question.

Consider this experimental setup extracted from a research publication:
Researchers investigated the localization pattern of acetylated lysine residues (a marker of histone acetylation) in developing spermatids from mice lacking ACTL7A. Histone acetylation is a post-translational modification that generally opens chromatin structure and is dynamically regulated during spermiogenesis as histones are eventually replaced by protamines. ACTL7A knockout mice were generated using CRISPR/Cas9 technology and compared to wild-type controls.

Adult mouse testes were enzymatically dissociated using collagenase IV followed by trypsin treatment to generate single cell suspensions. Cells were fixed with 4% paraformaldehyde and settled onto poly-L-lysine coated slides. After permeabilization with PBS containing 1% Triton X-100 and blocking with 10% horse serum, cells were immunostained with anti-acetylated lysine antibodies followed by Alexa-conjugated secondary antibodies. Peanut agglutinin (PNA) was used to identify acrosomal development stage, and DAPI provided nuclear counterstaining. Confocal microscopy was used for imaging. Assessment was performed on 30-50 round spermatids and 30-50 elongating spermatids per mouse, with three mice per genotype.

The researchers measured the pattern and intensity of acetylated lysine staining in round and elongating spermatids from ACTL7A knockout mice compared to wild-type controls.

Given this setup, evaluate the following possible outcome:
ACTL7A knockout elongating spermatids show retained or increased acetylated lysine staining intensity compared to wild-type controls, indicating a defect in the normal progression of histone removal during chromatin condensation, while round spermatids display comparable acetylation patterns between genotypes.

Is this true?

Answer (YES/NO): NO